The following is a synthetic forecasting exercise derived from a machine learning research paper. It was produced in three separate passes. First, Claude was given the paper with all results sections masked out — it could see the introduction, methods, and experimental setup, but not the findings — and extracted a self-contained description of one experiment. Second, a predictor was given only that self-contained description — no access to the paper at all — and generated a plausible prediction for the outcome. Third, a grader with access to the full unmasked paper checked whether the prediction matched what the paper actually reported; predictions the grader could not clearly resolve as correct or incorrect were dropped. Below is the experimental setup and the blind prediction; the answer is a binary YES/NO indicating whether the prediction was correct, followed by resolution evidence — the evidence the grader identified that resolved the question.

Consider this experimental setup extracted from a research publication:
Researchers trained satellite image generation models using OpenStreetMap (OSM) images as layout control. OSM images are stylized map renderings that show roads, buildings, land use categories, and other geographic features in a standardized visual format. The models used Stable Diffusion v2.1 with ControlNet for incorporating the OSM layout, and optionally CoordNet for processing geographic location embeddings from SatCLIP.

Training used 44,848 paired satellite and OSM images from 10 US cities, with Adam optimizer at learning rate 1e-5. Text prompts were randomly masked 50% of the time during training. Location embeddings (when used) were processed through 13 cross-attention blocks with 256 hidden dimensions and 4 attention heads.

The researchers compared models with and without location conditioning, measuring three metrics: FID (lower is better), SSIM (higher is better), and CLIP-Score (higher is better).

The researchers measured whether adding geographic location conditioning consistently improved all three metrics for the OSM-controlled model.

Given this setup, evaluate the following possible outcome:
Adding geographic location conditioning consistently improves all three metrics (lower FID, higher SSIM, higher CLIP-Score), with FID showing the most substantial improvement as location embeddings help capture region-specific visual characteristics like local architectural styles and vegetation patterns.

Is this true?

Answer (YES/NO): YES